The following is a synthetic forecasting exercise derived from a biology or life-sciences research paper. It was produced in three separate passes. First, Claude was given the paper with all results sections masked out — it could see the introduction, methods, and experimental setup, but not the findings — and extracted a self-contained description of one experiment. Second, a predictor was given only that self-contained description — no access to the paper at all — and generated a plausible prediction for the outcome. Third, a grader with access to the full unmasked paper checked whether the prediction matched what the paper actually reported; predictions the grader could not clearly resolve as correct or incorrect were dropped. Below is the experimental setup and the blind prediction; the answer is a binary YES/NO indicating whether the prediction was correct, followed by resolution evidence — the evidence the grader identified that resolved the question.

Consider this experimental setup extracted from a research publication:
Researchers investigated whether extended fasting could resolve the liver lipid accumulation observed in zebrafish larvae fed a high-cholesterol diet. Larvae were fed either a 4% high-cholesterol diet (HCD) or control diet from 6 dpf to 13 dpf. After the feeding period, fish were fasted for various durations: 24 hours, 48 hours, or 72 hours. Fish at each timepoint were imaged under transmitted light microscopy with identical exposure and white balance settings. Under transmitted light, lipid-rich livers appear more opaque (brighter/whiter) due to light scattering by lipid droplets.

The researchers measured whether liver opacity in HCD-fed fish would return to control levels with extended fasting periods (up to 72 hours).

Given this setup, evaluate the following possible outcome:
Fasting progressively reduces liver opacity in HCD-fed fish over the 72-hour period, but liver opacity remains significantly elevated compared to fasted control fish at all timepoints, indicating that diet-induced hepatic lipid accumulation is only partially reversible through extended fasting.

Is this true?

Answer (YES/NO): NO